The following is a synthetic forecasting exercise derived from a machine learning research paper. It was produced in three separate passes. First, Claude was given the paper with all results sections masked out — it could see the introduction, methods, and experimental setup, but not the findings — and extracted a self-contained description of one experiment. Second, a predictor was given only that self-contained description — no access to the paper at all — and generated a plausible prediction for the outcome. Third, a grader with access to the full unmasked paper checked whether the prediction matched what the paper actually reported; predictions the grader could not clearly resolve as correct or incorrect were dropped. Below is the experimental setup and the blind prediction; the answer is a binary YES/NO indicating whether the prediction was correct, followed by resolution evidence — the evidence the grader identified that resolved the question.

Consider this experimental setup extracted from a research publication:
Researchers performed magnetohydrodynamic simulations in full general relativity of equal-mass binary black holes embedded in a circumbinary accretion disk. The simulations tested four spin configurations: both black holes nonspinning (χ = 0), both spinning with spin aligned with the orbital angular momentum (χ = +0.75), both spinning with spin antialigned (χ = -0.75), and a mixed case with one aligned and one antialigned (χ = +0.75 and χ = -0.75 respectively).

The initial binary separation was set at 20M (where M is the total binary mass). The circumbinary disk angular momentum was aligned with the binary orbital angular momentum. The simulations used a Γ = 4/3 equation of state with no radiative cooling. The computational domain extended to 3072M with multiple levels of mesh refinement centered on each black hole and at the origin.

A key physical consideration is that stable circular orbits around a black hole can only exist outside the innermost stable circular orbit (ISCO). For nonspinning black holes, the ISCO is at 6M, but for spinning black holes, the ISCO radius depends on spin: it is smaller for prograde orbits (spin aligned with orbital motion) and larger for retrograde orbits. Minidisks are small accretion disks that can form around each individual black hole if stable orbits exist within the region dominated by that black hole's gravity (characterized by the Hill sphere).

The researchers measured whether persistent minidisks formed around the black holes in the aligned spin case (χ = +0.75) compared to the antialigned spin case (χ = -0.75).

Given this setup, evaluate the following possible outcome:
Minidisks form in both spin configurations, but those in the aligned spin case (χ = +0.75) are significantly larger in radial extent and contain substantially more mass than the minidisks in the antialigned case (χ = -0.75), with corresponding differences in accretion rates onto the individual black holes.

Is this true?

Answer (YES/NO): NO